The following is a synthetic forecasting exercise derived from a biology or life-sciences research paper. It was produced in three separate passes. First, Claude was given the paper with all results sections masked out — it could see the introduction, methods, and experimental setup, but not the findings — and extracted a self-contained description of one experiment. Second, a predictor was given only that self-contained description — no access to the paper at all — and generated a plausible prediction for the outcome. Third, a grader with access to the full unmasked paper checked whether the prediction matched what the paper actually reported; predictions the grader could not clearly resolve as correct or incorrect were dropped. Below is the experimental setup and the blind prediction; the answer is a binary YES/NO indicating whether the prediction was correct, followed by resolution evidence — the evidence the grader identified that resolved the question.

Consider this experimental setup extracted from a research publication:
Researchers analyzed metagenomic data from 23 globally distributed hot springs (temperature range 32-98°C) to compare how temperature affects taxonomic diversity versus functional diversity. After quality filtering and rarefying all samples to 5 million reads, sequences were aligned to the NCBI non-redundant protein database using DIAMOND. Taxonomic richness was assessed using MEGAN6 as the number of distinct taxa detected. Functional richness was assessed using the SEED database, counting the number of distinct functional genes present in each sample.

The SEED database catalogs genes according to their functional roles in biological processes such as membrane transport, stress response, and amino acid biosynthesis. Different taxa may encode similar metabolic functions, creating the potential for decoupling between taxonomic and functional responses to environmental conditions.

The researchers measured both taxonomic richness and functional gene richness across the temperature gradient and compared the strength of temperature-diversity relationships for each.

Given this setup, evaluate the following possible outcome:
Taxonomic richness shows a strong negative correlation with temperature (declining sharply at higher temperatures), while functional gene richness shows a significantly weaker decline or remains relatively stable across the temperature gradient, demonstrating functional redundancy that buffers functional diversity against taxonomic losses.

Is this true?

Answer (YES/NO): NO